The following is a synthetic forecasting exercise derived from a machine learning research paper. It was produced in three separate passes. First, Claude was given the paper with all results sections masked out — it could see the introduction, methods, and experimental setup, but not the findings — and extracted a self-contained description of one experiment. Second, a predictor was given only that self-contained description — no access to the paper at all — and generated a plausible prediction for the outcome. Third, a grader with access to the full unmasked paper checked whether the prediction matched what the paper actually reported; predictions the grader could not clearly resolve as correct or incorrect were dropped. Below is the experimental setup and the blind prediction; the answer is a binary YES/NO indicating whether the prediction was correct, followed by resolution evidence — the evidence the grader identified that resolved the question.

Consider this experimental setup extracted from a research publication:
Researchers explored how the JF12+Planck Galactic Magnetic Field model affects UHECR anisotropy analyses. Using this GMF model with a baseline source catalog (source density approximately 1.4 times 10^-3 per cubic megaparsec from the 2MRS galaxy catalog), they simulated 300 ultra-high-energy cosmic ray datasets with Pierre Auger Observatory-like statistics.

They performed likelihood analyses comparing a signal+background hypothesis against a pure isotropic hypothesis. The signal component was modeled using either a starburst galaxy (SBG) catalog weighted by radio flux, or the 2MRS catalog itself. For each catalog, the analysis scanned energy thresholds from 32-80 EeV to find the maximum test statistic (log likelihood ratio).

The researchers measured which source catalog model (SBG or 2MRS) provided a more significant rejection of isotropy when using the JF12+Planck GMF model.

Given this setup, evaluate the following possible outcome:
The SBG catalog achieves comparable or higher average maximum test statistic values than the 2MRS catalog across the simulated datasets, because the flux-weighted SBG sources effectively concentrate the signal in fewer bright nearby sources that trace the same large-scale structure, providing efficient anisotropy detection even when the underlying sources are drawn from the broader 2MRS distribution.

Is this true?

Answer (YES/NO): NO